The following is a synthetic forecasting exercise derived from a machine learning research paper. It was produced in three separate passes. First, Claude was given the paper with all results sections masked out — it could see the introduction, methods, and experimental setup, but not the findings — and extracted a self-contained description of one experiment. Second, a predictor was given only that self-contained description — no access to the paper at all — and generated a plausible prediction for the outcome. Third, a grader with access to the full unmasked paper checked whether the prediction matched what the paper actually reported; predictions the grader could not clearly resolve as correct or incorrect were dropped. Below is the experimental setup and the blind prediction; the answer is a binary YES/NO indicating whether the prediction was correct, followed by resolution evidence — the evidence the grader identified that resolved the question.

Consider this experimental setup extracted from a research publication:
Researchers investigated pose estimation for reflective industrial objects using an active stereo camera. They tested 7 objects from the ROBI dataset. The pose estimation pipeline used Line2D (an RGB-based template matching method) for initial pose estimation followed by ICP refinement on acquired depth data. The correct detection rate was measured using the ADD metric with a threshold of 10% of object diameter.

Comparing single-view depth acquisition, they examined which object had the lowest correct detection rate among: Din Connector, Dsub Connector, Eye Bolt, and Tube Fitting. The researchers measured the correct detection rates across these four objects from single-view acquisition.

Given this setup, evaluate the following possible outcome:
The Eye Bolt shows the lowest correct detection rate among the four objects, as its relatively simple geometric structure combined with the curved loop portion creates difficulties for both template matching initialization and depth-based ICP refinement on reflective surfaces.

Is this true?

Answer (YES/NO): NO